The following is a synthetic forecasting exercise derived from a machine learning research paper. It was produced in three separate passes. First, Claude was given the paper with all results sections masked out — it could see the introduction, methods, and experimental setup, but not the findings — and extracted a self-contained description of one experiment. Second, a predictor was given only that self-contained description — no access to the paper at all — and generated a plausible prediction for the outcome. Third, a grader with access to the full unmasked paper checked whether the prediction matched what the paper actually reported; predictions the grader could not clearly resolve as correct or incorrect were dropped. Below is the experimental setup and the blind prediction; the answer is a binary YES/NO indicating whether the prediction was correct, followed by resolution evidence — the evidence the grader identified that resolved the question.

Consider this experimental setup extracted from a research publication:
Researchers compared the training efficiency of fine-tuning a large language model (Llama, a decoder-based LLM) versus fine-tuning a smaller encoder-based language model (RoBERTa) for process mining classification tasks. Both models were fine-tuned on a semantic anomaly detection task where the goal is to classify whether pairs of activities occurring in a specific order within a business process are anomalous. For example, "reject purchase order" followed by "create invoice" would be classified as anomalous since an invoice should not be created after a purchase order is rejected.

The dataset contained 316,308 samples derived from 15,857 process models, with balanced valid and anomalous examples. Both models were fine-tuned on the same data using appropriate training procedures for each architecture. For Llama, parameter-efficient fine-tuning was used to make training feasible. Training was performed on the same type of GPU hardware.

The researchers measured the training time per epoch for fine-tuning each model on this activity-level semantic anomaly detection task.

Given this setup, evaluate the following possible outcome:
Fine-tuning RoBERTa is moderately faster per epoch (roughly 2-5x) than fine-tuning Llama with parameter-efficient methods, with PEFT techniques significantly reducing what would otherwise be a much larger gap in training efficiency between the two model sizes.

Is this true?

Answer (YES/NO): NO